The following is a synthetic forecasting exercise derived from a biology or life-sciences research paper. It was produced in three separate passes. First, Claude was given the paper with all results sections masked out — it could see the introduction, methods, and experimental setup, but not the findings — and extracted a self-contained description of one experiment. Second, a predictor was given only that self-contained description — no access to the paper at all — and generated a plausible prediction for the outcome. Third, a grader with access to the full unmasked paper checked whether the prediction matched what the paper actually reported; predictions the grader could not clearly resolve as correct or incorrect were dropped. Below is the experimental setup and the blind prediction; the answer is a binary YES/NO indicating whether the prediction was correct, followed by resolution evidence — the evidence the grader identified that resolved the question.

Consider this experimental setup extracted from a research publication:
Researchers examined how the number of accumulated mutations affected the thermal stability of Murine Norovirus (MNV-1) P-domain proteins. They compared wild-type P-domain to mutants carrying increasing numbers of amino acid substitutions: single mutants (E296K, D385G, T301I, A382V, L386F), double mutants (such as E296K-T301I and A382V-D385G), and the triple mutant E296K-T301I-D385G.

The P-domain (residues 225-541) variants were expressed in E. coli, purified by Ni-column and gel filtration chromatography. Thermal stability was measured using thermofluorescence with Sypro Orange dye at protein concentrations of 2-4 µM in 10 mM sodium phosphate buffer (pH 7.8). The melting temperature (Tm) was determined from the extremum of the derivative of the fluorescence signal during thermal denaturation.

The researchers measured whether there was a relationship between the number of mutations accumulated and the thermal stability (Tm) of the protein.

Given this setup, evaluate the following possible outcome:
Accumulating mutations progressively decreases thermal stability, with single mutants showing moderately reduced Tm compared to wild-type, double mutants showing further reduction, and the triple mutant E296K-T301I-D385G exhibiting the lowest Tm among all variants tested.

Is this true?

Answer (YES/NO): NO